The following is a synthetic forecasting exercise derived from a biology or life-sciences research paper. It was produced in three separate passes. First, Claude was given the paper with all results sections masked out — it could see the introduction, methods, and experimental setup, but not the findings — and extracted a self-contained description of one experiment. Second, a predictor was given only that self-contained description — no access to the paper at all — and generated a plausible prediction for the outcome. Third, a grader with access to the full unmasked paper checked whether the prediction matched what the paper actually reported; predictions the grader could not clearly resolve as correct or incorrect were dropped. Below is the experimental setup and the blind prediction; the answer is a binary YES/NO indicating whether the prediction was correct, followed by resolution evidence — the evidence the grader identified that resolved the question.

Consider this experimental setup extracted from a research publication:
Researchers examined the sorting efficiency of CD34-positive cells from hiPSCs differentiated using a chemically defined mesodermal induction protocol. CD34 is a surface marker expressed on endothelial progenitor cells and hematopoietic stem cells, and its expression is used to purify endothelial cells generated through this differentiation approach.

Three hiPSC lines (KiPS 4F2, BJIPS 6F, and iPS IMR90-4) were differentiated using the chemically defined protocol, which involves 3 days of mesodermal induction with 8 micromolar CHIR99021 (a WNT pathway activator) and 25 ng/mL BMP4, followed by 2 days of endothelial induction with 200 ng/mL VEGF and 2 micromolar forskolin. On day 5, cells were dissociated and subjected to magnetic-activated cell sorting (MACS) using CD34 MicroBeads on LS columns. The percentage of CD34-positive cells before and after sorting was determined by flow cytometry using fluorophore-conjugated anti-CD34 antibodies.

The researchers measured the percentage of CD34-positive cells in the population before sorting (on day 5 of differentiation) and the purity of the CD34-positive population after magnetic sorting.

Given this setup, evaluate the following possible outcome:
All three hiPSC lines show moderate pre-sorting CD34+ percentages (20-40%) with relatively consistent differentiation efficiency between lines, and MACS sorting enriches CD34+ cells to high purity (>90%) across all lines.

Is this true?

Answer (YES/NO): NO